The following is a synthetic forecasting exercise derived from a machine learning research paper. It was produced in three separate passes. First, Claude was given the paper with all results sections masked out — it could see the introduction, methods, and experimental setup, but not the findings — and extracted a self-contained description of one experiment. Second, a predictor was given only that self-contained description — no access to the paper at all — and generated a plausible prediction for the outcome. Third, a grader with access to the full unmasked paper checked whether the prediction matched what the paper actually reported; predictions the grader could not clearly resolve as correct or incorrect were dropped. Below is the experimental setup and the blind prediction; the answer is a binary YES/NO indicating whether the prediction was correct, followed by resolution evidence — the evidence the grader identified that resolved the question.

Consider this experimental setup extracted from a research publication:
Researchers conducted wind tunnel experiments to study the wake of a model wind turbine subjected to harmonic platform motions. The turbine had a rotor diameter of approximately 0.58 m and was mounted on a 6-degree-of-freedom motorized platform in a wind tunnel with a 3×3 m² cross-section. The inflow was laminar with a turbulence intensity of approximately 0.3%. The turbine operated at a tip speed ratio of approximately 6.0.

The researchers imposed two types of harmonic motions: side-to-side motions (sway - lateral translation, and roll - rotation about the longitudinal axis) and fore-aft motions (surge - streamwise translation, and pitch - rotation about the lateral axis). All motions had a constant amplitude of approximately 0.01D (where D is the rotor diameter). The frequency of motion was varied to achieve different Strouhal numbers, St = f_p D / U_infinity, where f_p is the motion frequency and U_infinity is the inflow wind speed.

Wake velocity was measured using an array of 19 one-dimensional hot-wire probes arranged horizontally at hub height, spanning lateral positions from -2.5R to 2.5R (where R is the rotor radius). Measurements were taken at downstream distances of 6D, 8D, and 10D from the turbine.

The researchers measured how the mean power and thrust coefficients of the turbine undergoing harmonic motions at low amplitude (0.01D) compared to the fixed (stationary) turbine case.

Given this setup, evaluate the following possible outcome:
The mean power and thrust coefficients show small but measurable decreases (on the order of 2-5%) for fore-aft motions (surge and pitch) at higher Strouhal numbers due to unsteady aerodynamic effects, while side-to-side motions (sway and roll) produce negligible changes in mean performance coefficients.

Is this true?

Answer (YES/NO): NO